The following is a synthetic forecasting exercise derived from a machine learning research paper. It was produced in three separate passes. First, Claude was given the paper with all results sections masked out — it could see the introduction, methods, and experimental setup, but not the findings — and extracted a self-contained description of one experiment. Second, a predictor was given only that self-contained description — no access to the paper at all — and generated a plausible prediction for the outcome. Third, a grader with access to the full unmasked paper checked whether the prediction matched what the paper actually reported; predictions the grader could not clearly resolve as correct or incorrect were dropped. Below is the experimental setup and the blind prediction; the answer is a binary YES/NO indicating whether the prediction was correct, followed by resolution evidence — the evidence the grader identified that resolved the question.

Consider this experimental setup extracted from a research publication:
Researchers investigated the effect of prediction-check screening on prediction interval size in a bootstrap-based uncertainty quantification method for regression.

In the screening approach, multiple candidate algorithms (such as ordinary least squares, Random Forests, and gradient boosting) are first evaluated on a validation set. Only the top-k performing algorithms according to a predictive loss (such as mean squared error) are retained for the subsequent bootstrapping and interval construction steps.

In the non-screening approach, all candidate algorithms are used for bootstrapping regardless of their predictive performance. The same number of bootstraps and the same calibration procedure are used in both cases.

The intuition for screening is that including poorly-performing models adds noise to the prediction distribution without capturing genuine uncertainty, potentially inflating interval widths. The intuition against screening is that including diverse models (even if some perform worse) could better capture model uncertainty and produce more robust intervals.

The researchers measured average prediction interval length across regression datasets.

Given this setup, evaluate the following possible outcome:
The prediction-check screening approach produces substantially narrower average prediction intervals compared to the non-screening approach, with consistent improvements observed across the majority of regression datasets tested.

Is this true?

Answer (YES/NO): YES